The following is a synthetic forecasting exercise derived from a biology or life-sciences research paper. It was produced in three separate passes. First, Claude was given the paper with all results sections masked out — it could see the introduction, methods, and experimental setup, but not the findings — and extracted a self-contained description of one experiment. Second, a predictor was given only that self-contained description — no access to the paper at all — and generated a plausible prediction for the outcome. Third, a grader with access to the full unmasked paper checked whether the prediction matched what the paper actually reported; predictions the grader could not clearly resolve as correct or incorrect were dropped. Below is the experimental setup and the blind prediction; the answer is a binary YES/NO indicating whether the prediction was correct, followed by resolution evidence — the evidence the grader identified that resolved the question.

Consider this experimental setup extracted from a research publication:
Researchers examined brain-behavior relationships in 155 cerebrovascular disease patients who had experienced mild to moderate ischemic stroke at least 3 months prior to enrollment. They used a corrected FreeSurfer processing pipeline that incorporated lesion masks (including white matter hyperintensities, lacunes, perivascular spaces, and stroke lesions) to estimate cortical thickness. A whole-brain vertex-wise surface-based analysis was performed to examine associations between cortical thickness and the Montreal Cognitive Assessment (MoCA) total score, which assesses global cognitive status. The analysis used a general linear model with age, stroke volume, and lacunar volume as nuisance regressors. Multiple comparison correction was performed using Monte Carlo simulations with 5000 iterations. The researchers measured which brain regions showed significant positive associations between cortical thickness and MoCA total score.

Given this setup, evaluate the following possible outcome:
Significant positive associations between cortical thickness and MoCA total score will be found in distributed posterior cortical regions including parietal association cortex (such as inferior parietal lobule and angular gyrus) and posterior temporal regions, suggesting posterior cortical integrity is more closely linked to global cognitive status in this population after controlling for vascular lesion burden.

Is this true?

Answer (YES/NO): NO